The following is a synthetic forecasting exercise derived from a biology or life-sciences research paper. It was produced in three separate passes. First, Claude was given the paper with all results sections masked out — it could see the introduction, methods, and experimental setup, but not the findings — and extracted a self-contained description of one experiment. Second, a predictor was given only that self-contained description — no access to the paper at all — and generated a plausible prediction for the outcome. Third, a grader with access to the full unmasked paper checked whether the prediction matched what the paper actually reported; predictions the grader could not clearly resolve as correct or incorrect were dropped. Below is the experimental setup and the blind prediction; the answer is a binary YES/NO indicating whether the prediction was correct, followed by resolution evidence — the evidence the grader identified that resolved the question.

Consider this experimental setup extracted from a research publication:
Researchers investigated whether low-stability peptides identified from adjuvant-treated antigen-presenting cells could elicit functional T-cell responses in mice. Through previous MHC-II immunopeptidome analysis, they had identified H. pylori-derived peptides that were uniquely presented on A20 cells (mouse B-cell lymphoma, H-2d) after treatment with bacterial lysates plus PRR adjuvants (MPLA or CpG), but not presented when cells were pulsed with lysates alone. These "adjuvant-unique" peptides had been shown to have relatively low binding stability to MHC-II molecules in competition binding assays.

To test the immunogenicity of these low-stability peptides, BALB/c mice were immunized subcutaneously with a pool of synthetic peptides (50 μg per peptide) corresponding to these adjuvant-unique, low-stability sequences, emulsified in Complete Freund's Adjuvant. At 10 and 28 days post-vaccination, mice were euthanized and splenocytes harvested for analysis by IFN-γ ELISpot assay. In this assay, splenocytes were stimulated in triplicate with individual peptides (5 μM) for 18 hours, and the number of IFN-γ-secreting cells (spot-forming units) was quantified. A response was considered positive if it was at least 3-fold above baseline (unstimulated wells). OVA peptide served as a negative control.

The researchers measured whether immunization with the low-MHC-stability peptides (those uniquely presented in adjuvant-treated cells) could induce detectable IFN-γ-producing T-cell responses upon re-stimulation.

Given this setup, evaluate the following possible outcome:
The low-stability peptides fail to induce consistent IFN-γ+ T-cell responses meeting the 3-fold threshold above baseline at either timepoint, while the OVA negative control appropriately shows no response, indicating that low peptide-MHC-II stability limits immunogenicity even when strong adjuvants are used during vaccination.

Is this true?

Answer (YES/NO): NO